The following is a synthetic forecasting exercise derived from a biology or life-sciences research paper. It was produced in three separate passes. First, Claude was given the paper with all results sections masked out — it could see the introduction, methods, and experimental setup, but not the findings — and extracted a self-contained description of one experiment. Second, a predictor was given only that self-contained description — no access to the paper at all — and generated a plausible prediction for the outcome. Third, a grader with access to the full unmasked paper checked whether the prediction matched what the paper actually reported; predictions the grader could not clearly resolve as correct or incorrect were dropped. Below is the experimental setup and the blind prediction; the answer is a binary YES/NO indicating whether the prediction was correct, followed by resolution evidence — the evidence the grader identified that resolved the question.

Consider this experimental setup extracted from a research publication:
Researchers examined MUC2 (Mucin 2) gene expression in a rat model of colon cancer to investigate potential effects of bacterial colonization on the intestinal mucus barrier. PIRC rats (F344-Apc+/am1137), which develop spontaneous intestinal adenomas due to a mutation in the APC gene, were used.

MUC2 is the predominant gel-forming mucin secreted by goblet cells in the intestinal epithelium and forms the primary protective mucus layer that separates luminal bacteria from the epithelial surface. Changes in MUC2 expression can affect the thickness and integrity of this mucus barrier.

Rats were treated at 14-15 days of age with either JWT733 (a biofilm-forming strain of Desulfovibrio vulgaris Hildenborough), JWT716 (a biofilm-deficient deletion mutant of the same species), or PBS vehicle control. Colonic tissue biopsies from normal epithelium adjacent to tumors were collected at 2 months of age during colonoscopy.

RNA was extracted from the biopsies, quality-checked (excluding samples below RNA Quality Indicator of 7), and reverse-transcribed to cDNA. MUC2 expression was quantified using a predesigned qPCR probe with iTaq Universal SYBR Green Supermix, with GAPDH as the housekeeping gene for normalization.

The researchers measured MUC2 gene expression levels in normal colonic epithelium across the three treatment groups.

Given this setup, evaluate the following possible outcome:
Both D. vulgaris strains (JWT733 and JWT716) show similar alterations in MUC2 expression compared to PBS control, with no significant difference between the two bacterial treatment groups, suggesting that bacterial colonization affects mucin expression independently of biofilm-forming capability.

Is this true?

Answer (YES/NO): NO